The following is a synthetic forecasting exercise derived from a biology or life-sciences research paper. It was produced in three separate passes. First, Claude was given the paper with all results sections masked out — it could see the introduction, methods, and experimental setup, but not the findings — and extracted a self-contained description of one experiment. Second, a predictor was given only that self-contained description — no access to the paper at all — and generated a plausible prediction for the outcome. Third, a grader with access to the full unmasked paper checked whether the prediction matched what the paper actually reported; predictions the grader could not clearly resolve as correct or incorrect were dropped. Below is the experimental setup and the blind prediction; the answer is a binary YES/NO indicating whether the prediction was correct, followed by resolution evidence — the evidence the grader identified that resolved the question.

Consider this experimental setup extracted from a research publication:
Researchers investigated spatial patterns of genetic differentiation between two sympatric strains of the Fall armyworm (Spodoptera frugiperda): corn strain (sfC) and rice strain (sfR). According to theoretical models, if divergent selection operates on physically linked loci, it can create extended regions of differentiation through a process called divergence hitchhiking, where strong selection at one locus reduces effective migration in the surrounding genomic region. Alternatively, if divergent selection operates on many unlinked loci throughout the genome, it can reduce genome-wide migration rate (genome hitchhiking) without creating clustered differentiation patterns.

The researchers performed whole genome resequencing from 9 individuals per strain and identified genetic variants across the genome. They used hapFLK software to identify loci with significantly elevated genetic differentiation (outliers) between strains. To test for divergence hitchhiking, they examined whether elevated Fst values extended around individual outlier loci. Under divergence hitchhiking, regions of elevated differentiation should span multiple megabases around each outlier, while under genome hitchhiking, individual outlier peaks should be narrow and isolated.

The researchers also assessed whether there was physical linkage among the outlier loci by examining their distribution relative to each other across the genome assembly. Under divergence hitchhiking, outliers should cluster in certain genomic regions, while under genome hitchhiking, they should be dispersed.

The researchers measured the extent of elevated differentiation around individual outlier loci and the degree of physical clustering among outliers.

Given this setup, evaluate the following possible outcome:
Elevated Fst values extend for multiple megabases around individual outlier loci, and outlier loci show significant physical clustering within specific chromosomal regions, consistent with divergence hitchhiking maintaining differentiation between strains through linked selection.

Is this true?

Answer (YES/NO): NO